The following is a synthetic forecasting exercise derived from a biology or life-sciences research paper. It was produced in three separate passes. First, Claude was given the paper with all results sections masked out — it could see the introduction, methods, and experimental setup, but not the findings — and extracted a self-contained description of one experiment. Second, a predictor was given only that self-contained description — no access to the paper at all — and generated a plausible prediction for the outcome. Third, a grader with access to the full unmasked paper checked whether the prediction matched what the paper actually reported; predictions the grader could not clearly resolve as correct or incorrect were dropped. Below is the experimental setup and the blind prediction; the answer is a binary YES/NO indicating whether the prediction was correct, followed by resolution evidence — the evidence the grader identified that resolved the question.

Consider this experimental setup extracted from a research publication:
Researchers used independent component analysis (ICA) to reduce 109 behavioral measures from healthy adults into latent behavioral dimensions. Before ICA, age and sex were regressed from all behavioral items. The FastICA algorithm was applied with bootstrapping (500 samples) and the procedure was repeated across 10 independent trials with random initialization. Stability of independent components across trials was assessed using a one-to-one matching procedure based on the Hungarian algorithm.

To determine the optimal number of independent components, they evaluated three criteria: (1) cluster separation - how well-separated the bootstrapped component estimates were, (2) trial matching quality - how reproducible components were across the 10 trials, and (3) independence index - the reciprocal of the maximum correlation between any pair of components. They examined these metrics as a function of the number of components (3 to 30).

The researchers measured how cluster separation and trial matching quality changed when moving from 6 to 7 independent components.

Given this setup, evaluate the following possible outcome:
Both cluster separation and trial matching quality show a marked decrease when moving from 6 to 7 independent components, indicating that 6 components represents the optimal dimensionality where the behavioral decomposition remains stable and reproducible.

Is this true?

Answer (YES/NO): YES